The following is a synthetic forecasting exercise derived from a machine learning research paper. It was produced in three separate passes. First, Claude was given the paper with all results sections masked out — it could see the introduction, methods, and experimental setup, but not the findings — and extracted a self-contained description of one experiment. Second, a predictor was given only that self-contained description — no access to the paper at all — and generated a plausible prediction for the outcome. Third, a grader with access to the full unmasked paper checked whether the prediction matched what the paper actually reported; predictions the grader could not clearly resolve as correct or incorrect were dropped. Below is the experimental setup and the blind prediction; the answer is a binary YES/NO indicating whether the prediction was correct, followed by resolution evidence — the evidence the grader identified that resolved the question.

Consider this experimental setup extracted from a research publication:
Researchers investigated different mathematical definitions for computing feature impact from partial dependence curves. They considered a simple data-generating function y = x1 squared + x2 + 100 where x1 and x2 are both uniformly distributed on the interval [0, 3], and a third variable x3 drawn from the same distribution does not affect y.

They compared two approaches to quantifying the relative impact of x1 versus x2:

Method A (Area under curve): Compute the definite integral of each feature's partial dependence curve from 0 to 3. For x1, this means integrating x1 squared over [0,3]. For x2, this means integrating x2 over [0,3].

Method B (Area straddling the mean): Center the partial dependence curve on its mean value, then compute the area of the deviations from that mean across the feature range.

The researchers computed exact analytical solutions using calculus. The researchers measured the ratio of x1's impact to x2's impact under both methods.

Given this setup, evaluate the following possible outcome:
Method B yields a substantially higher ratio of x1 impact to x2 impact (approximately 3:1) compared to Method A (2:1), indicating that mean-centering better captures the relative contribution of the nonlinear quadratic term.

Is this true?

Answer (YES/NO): NO